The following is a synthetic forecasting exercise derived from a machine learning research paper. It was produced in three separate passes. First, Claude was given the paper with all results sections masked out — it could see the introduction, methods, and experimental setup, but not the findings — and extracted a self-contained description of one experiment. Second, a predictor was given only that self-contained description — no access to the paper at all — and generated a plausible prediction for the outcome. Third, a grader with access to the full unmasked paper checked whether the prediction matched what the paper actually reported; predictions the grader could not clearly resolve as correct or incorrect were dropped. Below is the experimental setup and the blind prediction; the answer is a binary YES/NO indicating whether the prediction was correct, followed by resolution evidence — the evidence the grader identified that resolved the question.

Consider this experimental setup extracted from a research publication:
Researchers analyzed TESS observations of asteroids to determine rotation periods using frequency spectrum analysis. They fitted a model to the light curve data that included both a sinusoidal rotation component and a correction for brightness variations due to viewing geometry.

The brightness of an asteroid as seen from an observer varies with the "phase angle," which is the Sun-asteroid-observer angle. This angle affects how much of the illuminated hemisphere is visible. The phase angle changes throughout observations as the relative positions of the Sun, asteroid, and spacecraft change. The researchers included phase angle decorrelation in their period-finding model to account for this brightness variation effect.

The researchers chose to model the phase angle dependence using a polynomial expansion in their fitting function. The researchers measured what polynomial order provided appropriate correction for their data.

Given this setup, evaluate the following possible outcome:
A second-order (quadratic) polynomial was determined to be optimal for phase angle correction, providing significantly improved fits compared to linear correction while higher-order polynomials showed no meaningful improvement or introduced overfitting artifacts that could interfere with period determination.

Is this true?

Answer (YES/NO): NO